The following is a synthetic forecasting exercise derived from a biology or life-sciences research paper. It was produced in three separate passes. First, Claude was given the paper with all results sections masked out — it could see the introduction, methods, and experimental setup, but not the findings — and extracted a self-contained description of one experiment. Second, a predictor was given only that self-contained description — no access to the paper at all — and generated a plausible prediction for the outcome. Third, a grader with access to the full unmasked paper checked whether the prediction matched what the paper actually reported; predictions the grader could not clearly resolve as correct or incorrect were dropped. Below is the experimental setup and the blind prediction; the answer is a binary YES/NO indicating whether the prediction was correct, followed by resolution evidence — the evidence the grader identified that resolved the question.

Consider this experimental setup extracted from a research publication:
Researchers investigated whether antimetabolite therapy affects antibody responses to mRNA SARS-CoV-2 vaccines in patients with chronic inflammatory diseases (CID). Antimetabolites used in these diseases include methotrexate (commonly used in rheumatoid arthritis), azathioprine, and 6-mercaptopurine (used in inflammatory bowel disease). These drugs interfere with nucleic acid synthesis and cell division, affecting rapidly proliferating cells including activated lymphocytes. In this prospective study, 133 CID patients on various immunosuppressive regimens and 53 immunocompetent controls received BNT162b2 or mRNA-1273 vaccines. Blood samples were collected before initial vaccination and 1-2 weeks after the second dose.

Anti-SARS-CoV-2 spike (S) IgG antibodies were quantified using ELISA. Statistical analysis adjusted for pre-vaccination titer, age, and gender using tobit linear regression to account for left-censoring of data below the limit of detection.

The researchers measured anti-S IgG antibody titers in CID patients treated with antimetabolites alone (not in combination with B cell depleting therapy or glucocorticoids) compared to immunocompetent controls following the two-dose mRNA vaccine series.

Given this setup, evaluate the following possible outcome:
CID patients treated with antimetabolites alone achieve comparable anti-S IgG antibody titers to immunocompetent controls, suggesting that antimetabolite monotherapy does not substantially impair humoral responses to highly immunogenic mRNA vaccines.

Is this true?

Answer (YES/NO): NO